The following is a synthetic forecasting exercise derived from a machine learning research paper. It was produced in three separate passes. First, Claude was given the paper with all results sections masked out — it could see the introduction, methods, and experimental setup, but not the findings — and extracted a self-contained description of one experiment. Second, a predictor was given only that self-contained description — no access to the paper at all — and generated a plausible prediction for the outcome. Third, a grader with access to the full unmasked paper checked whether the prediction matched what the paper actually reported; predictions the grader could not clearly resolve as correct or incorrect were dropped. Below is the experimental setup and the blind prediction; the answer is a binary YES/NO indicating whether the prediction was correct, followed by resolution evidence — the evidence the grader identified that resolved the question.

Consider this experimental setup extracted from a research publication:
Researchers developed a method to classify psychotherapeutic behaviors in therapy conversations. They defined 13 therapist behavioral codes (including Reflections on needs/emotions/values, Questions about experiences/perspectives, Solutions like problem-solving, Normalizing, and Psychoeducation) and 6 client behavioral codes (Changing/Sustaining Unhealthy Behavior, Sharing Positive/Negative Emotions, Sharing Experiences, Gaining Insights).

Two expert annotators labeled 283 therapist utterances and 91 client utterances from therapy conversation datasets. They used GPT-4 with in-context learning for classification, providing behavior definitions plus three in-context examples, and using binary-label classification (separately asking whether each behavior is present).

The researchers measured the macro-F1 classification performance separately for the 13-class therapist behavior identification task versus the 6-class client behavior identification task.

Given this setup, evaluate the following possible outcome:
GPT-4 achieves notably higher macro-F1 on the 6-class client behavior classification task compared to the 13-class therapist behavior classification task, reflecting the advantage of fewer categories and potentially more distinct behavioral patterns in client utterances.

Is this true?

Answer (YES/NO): YES